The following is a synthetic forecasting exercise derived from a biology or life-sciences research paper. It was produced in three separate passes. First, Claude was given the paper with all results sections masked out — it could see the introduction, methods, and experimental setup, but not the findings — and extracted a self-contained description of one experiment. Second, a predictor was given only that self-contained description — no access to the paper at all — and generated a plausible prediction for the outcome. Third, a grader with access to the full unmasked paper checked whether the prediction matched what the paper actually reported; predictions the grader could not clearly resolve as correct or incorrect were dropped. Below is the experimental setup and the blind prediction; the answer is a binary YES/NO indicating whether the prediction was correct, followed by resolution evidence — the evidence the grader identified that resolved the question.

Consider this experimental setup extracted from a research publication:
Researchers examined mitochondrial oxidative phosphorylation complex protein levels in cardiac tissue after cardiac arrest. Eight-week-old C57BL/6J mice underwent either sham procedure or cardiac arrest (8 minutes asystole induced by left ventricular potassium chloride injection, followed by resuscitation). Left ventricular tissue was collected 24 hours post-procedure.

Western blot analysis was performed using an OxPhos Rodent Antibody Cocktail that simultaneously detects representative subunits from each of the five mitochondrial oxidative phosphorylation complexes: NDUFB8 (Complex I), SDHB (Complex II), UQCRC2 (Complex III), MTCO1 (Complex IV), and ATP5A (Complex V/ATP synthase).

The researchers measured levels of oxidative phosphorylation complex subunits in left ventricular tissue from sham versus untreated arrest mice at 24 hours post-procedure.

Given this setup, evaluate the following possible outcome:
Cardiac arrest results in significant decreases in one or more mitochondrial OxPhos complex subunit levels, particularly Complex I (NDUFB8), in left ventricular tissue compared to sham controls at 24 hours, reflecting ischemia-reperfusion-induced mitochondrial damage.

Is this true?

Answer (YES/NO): NO